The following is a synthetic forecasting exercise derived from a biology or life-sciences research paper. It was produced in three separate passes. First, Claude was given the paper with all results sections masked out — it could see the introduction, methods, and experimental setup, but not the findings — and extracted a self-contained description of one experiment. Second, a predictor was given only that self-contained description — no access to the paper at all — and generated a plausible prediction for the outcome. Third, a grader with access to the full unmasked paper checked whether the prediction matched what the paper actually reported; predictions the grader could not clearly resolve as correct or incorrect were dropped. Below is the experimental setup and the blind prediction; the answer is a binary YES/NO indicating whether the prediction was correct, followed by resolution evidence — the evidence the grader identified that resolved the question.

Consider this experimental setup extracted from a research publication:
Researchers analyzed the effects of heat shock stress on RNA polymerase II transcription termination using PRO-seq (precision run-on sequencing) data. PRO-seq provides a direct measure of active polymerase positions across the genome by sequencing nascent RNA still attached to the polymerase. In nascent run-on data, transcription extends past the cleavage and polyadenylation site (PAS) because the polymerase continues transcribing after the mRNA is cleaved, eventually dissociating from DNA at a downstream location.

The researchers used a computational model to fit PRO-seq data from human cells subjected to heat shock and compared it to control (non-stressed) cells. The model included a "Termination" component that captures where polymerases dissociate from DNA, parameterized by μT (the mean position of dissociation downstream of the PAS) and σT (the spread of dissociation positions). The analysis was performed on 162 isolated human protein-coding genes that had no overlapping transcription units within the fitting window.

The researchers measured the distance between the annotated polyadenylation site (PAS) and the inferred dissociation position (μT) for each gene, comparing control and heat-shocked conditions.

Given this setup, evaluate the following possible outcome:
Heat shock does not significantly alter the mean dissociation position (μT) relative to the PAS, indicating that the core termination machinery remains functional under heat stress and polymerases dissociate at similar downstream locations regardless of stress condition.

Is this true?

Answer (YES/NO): NO